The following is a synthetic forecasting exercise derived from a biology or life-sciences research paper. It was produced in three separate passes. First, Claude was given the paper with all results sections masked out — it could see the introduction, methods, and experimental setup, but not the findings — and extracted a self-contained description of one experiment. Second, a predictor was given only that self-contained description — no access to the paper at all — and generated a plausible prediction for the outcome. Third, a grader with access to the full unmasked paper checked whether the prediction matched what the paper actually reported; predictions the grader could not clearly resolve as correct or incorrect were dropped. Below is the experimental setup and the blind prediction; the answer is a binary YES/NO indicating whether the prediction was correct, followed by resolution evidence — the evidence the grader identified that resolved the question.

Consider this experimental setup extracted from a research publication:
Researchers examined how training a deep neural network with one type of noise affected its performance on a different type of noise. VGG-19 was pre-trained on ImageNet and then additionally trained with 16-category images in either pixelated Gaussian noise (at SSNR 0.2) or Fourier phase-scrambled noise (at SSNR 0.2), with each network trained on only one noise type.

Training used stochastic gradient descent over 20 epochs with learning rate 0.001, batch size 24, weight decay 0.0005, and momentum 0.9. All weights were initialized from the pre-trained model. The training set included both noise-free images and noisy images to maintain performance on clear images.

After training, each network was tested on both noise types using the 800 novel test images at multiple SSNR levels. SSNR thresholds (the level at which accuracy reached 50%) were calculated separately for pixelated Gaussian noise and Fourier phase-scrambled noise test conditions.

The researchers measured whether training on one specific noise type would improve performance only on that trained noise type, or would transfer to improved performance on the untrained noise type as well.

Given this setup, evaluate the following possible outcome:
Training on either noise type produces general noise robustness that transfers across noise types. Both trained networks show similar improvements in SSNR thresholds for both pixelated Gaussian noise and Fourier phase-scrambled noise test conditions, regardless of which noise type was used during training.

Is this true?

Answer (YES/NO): NO